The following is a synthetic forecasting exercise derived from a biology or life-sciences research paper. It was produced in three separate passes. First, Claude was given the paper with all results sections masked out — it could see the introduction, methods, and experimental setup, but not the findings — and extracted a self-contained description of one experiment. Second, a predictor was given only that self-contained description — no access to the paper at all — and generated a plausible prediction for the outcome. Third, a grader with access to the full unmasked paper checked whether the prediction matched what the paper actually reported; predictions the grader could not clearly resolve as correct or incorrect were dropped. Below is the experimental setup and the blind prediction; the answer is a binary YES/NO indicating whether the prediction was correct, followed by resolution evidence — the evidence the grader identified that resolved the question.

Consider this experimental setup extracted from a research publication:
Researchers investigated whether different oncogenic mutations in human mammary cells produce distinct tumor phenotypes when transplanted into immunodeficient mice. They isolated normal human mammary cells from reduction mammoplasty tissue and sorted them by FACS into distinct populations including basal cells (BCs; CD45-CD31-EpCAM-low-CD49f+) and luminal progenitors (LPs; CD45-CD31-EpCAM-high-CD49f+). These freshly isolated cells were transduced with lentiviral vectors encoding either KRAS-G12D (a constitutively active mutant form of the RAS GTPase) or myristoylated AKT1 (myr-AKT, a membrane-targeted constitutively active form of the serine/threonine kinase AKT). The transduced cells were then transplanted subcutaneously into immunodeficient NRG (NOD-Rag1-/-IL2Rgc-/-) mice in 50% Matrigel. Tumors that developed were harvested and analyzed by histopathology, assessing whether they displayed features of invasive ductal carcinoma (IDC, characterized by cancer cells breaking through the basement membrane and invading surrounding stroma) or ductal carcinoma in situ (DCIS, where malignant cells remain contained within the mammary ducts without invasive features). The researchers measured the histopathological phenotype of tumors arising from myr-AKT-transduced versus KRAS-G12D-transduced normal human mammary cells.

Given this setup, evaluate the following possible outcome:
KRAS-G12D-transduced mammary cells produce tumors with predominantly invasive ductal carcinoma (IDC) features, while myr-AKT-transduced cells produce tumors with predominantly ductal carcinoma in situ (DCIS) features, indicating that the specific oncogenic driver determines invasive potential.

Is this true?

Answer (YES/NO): YES